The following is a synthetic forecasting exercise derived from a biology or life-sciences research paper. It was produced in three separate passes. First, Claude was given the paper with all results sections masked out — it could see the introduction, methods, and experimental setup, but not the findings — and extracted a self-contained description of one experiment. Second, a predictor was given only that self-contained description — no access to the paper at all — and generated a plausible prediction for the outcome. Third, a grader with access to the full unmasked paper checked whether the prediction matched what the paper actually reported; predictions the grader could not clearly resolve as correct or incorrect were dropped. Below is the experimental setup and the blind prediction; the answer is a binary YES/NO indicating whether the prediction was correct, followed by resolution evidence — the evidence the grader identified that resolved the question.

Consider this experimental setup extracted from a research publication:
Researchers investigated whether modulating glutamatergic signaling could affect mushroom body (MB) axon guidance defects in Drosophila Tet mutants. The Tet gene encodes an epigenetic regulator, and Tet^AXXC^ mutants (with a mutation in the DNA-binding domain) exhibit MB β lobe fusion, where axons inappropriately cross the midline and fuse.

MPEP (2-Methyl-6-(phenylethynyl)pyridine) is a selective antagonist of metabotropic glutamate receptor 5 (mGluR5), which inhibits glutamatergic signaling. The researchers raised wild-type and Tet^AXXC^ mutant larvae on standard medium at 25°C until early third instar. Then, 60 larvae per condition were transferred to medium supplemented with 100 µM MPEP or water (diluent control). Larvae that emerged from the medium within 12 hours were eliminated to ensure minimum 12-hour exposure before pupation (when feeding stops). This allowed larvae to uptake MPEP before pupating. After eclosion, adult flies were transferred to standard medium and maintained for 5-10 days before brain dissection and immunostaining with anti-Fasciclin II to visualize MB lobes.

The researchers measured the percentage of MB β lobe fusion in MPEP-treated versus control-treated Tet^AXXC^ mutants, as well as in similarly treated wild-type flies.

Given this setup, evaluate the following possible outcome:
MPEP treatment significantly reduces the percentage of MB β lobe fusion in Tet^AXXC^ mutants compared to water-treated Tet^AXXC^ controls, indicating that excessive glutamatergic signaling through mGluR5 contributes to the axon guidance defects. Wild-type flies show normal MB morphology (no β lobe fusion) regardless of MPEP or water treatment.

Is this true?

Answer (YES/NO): YES